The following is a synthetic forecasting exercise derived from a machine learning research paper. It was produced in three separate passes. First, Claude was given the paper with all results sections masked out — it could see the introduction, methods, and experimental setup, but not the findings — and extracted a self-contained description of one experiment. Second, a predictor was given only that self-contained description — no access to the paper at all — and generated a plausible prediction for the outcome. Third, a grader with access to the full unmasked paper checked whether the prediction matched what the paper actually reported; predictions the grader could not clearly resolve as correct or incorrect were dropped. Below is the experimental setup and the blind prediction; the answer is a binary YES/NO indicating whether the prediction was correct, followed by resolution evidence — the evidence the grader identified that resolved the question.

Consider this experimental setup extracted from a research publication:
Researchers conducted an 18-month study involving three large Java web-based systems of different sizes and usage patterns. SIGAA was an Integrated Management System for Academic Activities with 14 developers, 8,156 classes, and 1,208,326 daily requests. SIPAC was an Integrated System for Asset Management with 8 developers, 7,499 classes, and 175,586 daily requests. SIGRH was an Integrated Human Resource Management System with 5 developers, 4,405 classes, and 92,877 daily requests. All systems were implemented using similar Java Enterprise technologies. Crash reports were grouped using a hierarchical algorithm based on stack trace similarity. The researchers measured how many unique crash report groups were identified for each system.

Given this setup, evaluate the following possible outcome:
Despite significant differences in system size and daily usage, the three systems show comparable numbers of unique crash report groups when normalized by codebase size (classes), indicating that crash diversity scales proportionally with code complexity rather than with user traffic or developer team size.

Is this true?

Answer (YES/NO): NO